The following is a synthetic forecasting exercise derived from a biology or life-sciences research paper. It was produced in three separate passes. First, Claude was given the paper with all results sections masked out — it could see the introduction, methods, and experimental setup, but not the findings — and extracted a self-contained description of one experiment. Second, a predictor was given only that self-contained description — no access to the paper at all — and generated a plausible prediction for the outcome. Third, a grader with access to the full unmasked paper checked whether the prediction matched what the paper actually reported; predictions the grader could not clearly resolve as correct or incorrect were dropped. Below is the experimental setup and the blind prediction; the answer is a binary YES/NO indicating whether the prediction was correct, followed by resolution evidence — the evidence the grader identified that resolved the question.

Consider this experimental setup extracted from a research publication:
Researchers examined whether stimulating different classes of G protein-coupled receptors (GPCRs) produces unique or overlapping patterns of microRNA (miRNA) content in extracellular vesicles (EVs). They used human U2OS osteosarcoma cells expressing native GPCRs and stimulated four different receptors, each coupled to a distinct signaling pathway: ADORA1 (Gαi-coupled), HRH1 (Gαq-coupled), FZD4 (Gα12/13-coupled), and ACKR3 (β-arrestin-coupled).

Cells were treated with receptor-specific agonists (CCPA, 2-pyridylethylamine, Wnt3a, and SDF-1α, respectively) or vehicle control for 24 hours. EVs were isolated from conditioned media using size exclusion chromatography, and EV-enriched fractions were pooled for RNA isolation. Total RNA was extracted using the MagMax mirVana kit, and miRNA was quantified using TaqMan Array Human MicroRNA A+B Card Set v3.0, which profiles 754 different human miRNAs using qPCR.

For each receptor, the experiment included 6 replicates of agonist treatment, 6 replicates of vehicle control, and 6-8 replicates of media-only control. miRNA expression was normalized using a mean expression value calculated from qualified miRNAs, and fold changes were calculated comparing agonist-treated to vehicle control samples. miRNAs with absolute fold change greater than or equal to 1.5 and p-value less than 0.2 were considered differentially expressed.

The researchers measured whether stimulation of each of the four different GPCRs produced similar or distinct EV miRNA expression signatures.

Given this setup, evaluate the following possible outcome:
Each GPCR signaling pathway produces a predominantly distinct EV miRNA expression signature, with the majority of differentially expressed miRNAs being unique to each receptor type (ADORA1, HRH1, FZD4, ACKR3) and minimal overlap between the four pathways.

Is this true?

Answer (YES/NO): YES